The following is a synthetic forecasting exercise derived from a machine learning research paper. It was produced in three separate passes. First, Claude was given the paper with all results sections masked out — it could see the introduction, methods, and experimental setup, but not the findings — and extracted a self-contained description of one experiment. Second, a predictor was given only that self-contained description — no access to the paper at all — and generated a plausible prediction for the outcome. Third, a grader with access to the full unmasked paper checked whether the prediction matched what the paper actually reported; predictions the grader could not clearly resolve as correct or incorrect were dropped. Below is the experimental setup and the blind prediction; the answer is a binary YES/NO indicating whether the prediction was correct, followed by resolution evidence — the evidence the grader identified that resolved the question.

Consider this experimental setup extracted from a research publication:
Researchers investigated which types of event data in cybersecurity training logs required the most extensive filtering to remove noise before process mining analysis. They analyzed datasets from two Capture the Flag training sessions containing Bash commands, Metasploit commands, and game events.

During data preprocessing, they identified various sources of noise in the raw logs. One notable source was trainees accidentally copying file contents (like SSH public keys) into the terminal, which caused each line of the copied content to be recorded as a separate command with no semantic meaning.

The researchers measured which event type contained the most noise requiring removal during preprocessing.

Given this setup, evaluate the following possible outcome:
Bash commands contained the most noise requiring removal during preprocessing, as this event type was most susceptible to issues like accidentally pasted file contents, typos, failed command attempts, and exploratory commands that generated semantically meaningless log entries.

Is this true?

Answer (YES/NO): YES